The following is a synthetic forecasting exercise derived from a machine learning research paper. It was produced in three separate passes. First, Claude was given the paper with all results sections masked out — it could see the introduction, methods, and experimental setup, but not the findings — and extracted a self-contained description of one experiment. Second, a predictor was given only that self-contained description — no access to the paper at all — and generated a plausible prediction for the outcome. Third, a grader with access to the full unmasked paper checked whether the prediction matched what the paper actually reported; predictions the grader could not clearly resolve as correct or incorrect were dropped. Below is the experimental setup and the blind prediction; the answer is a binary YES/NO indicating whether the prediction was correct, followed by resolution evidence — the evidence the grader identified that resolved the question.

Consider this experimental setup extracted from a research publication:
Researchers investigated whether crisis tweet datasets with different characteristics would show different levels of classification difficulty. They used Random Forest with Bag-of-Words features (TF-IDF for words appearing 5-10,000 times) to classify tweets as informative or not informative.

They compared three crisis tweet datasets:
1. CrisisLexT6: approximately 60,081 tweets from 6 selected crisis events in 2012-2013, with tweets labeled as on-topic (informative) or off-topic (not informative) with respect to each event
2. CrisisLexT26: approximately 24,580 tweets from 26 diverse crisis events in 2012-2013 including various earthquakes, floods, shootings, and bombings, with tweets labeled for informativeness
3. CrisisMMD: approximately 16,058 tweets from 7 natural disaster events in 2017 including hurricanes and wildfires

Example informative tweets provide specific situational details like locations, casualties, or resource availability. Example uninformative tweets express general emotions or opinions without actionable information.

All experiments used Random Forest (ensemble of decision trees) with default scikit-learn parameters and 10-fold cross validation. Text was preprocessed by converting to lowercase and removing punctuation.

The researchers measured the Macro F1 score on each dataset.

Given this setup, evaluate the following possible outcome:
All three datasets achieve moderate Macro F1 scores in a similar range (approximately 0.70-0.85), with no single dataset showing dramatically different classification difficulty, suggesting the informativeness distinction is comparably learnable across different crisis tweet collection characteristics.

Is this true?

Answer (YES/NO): NO